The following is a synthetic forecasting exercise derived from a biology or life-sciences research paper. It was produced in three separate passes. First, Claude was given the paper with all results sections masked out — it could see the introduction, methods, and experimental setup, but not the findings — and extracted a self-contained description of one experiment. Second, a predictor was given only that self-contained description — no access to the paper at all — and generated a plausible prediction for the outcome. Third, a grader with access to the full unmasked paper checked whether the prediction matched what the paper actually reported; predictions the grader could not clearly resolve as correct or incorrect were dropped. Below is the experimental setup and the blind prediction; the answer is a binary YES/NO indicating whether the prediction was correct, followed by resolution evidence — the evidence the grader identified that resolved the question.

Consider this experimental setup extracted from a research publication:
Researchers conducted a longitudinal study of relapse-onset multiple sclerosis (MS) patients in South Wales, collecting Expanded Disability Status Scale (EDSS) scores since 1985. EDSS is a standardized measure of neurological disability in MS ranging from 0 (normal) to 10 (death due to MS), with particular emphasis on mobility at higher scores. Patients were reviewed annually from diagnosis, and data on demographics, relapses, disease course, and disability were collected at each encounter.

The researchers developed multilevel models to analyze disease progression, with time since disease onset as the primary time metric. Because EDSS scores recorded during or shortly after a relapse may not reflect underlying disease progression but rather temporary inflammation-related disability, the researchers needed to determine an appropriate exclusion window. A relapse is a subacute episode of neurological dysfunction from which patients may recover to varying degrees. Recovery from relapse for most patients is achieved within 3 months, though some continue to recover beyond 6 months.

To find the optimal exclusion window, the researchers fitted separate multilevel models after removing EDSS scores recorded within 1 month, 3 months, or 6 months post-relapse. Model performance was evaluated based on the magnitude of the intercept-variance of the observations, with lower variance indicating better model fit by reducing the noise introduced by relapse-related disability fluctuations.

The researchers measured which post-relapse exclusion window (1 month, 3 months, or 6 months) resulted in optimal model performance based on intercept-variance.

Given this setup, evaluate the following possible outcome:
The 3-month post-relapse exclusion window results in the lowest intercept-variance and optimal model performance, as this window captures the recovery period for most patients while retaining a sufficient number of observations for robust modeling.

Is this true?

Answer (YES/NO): NO